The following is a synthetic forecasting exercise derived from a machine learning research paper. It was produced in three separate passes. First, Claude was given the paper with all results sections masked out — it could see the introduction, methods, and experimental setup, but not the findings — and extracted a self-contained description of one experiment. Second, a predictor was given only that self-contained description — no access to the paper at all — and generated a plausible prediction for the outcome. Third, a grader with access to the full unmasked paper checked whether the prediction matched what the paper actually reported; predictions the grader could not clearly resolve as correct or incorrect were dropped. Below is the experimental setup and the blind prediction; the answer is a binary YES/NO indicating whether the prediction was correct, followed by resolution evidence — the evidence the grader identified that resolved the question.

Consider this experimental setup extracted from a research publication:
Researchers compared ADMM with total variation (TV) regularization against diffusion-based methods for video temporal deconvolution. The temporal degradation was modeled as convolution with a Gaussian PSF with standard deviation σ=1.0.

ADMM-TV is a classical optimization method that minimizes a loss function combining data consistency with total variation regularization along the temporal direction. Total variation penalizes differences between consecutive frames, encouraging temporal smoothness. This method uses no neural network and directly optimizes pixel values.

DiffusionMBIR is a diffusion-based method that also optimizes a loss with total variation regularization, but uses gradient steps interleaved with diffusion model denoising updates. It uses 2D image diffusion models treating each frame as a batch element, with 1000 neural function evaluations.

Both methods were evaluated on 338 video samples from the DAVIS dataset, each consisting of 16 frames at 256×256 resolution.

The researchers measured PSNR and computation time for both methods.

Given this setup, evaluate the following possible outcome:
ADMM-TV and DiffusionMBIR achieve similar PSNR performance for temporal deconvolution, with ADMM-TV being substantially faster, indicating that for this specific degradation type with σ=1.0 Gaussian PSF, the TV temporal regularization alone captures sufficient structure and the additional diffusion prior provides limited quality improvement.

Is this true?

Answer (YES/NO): NO